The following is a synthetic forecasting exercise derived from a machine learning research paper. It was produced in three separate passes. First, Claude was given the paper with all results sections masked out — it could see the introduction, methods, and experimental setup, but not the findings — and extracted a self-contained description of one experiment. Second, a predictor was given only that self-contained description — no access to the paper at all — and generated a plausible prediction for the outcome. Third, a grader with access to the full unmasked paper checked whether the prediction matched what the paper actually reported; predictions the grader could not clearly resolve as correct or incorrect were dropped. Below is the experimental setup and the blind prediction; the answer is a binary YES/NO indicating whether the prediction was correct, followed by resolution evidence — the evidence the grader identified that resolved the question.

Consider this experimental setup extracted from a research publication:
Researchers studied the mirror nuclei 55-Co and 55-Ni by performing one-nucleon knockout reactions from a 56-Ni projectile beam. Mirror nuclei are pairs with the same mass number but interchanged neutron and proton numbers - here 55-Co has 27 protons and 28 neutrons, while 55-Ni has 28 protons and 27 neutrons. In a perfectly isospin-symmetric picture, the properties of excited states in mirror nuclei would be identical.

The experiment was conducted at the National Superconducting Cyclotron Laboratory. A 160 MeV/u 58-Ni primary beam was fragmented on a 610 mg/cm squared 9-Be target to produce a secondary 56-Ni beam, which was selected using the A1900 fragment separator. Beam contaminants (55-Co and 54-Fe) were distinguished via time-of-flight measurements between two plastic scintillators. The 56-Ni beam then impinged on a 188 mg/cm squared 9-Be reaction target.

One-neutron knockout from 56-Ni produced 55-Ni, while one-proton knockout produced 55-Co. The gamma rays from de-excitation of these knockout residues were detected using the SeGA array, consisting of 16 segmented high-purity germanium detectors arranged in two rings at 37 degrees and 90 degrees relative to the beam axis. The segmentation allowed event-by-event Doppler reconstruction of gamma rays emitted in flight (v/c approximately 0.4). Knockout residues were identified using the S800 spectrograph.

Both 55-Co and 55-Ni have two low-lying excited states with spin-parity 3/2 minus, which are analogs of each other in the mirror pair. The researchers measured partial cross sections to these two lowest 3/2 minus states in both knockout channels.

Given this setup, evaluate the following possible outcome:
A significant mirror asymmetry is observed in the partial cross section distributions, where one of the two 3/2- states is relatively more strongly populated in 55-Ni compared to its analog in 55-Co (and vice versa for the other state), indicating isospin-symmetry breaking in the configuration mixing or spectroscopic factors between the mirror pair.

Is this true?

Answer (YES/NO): YES